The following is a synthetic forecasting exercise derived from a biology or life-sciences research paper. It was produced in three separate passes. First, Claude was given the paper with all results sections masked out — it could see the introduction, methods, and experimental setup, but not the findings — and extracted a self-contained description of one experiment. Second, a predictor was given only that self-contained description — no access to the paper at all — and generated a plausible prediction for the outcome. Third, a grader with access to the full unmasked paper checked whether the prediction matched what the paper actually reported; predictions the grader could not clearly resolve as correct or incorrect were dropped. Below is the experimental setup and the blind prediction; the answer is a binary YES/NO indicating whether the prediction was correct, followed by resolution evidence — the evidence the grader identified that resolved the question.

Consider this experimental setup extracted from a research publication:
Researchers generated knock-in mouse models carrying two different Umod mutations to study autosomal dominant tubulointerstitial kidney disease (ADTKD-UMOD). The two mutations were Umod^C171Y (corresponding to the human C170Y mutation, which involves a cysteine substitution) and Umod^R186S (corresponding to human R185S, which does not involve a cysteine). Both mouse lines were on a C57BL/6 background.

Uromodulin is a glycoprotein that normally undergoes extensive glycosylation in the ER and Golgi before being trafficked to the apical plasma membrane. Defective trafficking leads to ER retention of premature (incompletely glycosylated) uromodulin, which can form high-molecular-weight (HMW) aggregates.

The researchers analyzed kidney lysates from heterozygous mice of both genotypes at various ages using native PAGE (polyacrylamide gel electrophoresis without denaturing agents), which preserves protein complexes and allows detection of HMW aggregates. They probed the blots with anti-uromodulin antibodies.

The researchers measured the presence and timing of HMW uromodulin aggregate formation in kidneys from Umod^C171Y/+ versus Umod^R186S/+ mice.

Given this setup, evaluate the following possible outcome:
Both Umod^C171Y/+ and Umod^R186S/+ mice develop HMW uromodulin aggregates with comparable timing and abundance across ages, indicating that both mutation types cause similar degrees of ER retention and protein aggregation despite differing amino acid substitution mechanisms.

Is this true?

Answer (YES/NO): NO